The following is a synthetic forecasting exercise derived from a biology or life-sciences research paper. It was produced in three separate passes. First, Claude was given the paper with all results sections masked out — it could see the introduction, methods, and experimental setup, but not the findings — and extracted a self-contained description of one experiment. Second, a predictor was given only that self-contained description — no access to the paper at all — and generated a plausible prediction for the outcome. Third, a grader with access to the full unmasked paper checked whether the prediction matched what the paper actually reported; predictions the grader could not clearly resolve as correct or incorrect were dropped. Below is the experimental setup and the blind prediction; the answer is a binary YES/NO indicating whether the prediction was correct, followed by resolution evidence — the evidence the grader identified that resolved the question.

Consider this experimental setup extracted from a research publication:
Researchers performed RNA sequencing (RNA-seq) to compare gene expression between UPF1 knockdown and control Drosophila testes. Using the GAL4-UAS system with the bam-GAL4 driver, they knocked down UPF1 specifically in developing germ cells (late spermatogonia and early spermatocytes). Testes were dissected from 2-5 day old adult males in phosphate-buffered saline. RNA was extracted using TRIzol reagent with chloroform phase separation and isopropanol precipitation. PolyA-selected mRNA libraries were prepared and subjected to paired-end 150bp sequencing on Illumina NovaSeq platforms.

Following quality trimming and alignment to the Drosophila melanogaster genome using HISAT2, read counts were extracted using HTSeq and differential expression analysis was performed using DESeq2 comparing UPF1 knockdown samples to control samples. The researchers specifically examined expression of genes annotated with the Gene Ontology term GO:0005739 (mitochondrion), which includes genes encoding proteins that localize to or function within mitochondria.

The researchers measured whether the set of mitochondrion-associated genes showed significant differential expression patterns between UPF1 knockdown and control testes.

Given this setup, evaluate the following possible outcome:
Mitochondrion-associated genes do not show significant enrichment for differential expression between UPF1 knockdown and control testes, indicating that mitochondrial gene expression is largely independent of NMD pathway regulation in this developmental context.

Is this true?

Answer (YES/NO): NO